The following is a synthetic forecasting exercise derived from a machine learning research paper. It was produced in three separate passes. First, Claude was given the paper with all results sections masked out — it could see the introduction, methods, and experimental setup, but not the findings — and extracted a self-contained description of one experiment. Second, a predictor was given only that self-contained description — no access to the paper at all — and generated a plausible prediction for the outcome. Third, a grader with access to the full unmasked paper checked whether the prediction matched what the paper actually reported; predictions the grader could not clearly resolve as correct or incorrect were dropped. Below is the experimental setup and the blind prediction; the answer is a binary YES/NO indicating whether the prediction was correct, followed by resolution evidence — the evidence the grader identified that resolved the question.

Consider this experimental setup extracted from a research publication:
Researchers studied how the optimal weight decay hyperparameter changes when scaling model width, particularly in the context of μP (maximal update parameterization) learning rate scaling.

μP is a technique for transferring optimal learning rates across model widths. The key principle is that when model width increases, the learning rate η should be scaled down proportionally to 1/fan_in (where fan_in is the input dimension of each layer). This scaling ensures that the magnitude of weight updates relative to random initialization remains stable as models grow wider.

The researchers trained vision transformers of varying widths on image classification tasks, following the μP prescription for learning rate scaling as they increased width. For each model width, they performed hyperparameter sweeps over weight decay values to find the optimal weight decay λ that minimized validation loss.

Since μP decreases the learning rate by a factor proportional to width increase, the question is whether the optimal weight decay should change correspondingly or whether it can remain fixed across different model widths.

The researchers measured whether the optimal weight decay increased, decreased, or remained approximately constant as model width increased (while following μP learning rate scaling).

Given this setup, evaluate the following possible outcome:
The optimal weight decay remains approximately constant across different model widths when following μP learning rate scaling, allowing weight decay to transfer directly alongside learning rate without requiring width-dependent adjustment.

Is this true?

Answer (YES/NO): NO